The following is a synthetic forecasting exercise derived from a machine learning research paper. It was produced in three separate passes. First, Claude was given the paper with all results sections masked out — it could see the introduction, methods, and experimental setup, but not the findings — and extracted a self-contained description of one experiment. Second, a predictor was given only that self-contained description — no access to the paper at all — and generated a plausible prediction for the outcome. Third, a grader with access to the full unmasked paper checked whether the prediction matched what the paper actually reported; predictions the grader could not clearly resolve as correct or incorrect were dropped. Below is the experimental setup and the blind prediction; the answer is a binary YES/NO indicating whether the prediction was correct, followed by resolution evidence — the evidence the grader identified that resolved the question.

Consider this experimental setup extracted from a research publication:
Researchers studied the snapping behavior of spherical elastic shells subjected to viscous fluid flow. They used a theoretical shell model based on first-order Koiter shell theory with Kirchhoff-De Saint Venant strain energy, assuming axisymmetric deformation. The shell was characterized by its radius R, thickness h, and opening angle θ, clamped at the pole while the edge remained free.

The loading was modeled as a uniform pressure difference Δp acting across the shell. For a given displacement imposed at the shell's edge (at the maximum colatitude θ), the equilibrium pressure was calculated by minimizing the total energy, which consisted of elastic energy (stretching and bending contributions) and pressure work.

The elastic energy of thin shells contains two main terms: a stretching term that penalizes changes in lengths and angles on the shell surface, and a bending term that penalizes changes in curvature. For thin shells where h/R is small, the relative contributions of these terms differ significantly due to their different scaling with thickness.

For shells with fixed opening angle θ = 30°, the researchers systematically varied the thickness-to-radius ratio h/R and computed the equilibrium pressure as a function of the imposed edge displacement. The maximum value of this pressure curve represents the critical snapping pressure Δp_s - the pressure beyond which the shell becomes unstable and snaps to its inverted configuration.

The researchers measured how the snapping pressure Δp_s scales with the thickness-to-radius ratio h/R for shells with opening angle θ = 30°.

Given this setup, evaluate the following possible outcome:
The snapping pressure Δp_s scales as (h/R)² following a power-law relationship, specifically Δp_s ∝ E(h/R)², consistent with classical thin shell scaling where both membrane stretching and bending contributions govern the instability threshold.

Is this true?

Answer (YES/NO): YES